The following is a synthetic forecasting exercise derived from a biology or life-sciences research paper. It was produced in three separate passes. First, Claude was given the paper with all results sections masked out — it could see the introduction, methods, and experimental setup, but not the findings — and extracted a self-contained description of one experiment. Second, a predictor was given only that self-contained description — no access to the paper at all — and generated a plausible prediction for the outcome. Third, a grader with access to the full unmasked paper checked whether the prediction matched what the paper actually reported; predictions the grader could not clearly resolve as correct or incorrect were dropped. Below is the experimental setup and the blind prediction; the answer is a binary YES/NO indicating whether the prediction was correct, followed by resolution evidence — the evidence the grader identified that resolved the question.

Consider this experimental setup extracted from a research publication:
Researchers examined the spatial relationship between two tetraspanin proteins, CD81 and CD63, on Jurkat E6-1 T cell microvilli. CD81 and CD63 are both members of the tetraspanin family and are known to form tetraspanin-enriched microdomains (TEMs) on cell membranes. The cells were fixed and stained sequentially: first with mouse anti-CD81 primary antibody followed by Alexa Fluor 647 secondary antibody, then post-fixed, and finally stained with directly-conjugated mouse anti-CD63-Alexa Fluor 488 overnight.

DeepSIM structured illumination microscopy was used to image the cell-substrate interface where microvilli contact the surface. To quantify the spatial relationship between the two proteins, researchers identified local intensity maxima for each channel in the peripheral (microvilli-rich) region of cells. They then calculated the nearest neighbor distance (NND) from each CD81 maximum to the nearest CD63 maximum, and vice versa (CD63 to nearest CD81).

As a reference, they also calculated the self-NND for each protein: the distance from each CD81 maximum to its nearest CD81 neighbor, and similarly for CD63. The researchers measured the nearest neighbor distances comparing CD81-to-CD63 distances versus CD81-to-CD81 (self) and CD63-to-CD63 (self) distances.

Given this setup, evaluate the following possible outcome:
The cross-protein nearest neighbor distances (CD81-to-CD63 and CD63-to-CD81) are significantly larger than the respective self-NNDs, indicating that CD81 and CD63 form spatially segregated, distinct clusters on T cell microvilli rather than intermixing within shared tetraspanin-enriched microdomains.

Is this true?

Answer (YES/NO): NO